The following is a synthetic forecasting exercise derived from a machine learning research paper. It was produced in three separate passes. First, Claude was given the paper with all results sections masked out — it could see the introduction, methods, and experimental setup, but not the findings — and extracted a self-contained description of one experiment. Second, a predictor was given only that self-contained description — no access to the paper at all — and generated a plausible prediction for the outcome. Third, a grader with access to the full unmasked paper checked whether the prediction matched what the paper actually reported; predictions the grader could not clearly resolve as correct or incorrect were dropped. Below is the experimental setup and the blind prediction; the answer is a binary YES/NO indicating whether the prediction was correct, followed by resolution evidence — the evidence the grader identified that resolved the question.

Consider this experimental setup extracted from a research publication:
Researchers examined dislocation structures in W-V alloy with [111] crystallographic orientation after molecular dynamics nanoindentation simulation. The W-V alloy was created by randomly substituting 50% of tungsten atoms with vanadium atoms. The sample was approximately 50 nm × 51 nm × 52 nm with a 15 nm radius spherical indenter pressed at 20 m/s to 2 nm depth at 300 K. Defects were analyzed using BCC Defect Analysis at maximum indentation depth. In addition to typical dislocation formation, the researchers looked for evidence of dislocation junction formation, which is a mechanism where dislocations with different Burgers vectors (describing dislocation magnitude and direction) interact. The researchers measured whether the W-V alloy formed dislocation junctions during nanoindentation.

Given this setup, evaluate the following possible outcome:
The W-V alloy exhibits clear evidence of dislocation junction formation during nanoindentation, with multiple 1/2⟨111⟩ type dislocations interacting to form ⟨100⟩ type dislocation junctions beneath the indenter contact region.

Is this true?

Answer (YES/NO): YES